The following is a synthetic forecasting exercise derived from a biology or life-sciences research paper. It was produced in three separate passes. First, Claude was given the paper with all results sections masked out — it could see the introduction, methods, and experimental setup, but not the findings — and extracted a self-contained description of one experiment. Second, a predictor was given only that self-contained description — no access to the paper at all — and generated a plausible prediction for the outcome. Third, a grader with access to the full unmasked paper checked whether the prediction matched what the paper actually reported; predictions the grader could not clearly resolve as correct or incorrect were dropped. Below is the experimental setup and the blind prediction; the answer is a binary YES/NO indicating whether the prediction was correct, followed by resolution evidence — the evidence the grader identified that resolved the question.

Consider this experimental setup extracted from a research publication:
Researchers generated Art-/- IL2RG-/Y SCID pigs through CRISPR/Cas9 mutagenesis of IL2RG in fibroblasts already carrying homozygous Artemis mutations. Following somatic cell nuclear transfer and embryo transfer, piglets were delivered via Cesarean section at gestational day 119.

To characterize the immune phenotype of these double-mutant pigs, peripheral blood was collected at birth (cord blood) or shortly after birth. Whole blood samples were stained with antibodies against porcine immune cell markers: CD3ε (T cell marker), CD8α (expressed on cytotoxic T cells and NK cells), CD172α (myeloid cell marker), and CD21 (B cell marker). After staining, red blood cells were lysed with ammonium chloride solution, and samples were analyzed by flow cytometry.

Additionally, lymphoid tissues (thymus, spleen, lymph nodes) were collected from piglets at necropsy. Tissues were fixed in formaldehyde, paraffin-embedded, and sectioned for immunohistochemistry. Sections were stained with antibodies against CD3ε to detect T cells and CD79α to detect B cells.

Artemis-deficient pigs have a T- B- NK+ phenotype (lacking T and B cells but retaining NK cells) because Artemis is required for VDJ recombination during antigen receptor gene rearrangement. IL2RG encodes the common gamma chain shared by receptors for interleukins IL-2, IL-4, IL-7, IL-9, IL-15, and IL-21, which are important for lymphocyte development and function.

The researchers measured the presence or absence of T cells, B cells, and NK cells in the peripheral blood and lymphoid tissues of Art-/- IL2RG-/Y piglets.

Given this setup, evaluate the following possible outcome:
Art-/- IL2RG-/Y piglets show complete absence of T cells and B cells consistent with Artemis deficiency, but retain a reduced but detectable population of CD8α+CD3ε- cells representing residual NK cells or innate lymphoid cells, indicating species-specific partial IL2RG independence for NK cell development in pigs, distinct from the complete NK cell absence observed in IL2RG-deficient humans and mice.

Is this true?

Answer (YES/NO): NO